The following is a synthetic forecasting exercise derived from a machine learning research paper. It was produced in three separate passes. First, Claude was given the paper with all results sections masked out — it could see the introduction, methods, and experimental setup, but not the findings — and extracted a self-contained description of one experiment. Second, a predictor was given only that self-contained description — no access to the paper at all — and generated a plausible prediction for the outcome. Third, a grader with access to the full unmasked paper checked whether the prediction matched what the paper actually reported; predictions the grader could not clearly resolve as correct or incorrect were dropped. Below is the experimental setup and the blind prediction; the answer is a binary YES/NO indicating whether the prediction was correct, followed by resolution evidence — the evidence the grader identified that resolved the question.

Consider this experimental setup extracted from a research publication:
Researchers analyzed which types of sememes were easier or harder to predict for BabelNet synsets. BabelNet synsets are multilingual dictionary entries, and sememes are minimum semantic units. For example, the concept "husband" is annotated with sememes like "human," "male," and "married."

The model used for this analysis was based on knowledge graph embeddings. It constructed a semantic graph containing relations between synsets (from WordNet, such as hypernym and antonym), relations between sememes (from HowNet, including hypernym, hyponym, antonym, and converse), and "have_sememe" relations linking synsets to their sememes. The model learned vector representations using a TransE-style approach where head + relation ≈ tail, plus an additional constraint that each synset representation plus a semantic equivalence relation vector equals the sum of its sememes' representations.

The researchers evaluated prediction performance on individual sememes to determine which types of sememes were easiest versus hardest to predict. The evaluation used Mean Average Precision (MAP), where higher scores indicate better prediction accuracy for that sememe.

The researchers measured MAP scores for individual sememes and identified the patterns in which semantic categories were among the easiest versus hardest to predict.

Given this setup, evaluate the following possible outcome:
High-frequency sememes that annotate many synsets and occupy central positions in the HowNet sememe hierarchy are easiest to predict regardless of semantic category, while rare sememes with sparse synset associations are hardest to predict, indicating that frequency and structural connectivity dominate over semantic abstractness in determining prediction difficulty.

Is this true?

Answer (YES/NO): NO